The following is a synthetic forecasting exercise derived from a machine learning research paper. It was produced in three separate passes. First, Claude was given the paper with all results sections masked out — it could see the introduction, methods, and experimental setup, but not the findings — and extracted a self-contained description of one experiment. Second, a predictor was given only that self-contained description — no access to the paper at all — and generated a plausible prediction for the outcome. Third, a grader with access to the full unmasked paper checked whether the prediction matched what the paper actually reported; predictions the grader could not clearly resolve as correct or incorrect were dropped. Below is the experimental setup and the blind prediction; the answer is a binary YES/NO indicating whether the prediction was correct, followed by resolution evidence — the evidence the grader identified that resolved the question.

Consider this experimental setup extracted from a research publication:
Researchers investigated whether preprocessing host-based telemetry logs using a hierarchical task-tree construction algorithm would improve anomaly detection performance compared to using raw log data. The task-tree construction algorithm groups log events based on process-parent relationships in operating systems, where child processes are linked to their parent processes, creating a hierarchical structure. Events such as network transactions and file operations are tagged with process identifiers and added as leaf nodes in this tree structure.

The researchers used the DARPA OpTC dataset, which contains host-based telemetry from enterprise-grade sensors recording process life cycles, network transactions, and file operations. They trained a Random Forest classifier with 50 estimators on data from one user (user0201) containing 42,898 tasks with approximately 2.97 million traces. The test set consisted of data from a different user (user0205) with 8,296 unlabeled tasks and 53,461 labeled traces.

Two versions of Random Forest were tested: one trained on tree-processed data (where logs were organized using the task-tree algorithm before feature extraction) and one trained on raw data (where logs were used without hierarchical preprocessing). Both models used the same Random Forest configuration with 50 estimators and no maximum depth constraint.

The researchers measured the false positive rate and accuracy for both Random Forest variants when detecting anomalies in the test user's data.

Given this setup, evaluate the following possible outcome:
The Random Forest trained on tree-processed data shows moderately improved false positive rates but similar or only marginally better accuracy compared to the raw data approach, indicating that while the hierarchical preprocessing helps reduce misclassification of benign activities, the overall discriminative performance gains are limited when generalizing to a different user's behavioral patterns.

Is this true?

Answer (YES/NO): NO